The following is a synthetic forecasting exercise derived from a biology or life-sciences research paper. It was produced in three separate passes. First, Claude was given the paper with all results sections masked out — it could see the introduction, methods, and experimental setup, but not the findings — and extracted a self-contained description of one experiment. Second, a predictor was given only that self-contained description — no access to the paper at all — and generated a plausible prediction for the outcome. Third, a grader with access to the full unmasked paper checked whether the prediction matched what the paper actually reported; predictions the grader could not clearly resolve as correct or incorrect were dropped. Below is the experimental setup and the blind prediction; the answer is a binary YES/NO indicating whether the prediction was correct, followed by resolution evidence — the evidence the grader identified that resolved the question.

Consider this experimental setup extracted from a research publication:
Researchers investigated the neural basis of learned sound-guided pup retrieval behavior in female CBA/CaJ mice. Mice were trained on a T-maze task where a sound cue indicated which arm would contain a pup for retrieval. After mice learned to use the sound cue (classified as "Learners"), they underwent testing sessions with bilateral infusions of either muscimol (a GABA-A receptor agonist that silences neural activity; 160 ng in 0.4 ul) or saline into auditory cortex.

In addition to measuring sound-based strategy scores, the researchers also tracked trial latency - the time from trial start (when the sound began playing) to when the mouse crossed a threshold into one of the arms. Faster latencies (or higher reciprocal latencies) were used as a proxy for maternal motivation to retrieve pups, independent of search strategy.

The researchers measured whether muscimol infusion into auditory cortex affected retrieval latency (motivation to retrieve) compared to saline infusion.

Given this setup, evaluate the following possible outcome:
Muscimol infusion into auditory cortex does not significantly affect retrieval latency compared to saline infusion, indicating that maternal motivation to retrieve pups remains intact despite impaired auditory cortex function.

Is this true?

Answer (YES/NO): YES